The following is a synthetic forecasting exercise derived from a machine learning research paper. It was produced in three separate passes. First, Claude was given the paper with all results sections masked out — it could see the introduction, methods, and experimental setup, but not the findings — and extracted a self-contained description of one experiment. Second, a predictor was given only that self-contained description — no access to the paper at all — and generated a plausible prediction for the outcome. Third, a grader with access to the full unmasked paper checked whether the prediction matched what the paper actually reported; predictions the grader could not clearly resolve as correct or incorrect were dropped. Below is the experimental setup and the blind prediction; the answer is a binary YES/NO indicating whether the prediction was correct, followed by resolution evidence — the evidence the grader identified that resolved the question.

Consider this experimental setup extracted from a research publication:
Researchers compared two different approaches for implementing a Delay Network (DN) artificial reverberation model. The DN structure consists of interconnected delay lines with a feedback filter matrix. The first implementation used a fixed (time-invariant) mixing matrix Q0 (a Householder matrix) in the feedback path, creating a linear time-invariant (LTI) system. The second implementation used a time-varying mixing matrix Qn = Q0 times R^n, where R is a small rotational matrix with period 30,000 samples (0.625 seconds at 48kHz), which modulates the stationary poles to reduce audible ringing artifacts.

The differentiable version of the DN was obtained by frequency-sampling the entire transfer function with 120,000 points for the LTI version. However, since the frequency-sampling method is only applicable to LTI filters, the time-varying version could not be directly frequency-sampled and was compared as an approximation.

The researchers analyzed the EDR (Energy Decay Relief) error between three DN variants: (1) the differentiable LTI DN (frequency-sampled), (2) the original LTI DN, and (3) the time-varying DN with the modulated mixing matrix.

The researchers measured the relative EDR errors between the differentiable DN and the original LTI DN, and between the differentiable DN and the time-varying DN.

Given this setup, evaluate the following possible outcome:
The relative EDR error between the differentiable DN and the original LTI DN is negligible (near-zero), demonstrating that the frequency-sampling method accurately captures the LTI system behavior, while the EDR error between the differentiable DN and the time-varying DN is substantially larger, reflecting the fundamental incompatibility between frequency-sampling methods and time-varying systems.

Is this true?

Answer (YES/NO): YES